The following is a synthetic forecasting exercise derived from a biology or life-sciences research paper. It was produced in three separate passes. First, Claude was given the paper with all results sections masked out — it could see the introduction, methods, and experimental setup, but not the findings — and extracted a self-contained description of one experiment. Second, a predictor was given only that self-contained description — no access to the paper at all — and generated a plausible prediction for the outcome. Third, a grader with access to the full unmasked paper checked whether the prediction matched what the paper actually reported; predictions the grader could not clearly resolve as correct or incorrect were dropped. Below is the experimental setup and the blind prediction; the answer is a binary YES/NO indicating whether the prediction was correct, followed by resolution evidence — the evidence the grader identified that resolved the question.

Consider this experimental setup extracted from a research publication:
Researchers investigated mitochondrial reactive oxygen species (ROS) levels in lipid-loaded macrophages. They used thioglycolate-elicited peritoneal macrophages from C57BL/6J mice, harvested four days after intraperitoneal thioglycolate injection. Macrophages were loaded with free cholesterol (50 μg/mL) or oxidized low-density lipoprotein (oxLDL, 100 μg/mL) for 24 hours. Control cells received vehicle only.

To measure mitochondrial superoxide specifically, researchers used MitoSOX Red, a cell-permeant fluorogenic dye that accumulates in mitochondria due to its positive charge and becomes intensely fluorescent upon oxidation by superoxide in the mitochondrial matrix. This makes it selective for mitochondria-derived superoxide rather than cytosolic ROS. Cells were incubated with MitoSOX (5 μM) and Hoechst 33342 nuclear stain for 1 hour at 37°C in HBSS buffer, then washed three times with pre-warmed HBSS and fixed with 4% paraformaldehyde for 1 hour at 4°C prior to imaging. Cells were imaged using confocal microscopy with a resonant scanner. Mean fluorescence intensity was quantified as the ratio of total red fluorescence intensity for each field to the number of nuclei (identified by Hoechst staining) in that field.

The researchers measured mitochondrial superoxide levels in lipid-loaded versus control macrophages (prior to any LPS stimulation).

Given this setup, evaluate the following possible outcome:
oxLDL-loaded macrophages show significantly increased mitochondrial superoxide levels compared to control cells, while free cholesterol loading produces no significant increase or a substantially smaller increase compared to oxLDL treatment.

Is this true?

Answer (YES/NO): NO